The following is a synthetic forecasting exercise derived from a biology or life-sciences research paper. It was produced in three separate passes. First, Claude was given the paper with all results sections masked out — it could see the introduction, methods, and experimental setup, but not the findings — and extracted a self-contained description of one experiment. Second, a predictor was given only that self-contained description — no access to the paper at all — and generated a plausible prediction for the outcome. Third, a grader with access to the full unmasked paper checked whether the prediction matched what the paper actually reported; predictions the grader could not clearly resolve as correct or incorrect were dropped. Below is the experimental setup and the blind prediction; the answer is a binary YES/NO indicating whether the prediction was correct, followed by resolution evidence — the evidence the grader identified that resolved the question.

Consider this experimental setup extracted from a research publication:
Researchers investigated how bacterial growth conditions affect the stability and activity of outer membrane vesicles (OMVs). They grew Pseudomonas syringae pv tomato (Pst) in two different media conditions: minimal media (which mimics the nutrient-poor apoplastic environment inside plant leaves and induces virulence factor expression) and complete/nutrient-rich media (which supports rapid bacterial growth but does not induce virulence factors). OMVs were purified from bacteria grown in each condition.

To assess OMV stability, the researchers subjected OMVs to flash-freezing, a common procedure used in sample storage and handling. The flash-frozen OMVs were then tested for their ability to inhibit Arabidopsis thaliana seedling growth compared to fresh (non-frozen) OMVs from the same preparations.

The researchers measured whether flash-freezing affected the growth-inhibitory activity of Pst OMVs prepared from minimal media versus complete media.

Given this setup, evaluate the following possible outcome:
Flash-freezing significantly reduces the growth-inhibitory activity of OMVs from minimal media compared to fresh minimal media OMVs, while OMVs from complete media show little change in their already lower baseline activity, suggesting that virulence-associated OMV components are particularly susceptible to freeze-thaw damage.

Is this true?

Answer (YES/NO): NO